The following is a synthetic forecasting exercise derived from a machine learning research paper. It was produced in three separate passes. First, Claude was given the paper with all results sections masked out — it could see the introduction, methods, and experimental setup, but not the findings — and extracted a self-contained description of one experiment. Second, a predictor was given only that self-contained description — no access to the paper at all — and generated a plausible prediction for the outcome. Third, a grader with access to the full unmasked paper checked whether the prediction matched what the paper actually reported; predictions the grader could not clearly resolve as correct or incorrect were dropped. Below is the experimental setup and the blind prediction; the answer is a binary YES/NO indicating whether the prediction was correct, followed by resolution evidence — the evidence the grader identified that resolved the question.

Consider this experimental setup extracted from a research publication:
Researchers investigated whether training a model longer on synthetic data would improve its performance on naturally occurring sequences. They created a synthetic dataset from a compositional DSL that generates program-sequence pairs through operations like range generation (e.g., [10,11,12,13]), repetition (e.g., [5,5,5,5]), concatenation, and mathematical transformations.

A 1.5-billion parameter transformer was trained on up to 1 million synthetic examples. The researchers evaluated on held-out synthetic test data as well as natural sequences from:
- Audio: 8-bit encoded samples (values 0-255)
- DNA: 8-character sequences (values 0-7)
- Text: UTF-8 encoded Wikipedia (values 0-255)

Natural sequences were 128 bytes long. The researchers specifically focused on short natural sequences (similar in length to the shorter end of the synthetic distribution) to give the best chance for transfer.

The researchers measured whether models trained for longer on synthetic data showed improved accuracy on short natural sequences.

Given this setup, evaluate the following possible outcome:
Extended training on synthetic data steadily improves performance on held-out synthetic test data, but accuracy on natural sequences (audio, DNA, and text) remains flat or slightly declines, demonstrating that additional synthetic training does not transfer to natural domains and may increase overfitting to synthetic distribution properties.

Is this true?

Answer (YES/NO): NO